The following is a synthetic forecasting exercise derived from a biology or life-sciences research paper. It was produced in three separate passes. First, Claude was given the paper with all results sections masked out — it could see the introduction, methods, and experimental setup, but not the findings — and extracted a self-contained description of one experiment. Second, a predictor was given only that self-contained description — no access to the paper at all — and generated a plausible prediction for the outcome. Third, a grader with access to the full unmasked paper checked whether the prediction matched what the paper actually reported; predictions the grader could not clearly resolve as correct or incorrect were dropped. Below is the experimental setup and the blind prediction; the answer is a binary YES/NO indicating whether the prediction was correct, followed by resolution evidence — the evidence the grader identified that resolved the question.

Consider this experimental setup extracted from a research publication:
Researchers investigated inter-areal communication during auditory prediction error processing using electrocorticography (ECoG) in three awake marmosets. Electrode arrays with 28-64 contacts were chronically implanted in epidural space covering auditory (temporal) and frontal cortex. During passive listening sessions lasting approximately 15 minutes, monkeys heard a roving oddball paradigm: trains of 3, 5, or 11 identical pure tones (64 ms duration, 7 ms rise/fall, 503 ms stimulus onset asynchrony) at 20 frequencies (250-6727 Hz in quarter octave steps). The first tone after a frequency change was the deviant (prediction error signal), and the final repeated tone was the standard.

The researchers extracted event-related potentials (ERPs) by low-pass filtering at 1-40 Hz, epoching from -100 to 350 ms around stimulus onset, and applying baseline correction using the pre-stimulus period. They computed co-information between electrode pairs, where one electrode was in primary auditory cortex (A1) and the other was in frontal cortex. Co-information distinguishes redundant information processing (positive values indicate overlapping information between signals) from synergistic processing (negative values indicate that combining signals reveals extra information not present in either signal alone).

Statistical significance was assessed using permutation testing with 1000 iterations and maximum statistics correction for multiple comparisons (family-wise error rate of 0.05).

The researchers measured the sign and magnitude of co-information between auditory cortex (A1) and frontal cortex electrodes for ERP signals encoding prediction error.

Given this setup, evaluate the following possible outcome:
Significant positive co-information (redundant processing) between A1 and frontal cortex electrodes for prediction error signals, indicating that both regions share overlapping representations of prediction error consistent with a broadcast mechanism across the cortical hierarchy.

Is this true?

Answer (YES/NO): NO